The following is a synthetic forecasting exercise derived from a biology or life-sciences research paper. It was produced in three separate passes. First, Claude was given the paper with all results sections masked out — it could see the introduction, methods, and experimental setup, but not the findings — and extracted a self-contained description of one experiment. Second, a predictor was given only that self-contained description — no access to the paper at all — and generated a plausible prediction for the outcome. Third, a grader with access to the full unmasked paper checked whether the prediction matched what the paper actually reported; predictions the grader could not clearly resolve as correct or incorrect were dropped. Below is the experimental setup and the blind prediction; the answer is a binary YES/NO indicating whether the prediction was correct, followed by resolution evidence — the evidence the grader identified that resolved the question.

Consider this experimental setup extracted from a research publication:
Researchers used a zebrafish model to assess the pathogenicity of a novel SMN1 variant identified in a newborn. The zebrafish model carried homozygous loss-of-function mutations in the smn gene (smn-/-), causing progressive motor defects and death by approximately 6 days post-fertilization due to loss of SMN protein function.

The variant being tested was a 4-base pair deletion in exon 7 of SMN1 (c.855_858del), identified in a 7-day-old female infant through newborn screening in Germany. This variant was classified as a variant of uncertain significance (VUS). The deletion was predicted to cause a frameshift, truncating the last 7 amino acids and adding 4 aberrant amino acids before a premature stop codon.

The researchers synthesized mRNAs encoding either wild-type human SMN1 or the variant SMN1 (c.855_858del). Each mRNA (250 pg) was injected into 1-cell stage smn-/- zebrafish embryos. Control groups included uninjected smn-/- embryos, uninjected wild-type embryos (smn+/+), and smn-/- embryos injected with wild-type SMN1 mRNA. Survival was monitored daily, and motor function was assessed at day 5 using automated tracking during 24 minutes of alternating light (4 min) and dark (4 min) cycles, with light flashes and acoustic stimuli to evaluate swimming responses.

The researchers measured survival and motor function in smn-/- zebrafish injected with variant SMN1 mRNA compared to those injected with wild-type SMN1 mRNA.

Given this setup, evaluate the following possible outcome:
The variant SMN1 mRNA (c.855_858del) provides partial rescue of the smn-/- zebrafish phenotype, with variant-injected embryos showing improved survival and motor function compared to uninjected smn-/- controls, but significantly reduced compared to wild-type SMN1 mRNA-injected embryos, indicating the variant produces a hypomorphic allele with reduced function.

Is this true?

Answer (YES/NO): NO